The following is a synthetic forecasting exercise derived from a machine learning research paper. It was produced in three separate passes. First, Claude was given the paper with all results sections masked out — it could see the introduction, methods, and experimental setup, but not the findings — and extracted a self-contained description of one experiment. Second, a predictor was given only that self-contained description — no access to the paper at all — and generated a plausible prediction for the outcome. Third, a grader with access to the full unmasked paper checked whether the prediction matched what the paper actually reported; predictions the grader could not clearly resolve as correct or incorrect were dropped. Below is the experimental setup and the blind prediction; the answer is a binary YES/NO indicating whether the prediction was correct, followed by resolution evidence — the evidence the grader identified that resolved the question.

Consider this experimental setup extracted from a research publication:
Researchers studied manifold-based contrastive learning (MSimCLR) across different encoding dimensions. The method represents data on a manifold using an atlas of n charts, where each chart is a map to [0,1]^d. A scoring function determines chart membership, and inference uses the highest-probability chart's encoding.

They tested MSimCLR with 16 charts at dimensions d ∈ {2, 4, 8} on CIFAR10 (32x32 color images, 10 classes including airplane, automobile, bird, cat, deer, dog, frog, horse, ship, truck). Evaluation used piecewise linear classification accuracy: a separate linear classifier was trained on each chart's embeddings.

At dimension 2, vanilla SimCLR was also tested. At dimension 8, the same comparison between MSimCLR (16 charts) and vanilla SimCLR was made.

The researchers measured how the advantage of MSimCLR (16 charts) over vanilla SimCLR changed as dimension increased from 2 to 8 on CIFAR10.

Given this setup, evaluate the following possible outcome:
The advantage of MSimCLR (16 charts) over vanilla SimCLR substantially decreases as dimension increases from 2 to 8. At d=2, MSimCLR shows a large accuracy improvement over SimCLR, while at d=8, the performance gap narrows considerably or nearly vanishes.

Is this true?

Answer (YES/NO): YES